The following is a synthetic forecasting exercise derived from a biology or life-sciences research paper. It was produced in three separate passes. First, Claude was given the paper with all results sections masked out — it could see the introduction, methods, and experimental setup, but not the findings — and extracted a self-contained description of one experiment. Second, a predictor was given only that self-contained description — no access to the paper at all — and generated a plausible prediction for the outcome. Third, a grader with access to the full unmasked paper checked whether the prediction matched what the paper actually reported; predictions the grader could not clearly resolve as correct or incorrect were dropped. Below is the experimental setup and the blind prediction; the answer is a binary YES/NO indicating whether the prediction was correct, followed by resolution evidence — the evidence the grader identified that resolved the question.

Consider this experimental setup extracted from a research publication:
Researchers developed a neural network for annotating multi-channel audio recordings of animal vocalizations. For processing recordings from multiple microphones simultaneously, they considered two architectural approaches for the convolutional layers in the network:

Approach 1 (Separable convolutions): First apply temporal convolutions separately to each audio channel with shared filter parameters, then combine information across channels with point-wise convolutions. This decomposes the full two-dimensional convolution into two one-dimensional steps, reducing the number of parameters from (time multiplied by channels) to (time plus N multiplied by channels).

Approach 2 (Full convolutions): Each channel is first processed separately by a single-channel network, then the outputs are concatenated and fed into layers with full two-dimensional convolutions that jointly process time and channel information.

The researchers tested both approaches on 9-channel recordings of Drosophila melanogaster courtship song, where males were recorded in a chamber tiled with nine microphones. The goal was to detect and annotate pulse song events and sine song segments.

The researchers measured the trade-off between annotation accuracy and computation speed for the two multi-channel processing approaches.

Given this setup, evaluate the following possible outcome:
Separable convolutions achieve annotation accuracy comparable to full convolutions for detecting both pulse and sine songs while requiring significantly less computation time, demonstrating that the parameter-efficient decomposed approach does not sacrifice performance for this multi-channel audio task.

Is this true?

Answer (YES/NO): NO